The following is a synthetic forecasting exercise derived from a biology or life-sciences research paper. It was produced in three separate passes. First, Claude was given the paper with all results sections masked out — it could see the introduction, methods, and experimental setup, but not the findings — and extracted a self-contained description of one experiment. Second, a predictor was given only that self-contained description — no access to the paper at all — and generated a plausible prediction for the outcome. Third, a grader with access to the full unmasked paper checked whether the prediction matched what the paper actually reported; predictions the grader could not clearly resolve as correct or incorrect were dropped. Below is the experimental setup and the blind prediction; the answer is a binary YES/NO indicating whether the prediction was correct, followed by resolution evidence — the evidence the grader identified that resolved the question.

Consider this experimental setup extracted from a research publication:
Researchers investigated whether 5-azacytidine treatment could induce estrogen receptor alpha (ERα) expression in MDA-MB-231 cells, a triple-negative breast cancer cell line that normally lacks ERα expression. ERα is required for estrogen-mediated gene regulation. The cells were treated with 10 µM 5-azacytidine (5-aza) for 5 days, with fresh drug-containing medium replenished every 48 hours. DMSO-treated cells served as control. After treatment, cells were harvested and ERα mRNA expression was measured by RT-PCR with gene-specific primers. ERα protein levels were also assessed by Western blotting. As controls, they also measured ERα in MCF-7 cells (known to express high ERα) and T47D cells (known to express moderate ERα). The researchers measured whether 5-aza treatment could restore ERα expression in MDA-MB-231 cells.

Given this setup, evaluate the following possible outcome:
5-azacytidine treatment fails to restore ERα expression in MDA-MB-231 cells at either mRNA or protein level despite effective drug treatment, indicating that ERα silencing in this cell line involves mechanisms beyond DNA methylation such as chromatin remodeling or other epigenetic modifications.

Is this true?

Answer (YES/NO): NO